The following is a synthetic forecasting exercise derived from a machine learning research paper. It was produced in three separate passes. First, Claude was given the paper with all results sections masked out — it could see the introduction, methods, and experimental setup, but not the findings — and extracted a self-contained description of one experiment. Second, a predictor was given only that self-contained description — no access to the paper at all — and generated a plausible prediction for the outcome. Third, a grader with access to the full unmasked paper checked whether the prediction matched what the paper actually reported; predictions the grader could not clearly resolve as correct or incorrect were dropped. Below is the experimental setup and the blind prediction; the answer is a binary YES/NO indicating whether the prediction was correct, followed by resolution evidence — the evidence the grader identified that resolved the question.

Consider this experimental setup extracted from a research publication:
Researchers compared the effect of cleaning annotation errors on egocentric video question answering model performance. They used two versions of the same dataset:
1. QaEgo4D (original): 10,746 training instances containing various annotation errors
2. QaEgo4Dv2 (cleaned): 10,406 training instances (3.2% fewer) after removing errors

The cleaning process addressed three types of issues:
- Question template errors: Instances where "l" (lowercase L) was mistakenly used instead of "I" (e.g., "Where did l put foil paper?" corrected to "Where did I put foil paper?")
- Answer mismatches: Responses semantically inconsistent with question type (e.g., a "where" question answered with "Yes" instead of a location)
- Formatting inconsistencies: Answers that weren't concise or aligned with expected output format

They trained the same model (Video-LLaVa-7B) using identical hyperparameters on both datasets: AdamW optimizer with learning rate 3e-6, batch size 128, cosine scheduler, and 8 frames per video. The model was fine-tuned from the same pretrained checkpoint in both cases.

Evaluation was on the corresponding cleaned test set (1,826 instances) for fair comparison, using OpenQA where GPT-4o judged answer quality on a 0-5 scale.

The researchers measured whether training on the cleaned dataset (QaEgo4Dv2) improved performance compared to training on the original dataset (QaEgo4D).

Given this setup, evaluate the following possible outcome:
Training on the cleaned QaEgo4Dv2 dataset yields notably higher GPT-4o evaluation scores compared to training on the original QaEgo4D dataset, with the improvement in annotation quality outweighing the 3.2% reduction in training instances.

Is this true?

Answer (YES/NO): YES